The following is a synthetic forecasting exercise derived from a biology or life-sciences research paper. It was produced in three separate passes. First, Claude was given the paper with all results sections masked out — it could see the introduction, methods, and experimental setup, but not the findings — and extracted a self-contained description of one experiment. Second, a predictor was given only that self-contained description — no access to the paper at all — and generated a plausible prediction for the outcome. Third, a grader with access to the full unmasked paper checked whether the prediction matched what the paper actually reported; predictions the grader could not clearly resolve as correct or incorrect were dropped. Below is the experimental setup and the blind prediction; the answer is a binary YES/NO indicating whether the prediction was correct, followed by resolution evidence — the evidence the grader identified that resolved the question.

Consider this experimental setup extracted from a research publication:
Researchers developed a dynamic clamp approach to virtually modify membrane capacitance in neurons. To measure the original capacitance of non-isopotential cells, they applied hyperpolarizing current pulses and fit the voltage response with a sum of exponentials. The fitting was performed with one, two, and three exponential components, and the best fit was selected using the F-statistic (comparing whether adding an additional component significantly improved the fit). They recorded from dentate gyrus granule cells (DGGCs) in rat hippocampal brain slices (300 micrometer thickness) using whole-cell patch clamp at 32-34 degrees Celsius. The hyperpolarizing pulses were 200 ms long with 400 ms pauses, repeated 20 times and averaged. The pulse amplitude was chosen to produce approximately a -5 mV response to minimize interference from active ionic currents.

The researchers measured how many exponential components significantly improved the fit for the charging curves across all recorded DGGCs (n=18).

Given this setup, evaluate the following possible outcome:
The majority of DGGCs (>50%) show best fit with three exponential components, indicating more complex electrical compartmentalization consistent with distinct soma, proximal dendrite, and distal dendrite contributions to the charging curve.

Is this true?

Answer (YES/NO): NO